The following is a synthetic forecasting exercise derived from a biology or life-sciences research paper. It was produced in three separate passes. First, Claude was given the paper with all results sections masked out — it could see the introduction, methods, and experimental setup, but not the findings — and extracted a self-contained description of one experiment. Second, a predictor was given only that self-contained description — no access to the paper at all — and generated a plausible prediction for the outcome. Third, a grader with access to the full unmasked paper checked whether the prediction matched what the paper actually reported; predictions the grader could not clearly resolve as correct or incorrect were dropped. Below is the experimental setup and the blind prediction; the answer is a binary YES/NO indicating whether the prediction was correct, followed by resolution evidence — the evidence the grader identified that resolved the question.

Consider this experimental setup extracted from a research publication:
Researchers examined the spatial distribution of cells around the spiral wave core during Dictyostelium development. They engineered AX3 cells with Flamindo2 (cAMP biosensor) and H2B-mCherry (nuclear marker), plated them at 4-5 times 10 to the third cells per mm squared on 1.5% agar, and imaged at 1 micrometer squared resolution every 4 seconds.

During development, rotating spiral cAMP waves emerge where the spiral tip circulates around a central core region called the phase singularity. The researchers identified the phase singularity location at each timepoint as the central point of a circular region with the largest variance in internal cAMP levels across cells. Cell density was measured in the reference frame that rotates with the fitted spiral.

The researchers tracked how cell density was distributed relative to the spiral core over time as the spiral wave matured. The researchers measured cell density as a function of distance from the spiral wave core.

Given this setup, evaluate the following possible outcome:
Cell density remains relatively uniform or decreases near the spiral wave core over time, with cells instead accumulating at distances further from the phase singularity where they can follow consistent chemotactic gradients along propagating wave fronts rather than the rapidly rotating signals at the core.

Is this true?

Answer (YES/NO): NO